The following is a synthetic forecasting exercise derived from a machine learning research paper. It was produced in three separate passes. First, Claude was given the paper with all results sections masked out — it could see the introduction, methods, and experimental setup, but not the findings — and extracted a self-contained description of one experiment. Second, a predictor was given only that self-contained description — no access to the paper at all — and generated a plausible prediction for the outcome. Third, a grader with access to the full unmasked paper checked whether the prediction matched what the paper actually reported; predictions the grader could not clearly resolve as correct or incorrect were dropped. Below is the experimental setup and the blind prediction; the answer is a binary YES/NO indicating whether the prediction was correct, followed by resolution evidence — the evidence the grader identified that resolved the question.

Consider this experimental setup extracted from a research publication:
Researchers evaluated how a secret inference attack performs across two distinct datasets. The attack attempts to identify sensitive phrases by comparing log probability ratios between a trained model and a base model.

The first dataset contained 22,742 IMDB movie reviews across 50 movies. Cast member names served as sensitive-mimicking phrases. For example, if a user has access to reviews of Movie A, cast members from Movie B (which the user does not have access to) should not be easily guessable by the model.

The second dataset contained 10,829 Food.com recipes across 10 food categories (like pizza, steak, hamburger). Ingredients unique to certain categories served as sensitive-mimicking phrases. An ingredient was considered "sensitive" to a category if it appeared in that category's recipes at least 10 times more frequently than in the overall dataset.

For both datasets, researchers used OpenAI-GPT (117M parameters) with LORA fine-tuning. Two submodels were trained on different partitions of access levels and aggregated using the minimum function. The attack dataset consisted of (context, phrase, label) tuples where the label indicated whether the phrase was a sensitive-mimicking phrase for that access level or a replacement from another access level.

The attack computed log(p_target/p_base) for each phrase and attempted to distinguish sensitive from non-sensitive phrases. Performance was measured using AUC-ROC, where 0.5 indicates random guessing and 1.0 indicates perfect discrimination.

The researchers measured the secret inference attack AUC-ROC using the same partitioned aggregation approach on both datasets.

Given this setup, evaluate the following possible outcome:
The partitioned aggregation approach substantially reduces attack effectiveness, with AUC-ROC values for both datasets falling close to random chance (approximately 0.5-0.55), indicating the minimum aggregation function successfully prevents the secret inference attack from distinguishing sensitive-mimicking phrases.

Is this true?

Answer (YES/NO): NO